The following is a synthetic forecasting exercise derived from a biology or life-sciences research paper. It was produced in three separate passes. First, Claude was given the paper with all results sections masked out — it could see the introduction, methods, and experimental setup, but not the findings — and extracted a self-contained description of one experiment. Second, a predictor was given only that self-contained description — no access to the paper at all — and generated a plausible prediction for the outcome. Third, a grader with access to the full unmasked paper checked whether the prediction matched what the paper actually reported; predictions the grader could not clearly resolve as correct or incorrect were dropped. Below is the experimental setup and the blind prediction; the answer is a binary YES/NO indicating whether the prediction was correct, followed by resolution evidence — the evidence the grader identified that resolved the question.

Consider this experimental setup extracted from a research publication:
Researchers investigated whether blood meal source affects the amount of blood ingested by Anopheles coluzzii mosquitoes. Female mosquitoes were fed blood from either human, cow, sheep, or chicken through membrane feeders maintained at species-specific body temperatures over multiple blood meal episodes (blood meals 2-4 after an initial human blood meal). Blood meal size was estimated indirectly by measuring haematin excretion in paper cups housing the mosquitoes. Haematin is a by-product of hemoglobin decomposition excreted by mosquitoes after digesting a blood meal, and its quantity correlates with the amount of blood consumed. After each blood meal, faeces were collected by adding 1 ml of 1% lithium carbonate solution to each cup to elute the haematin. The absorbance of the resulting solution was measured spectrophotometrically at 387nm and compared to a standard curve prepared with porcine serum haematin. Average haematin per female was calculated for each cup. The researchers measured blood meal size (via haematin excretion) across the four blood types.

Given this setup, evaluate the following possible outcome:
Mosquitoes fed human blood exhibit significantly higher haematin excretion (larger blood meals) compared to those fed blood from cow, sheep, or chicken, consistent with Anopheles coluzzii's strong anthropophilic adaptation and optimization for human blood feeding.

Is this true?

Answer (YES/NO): NO